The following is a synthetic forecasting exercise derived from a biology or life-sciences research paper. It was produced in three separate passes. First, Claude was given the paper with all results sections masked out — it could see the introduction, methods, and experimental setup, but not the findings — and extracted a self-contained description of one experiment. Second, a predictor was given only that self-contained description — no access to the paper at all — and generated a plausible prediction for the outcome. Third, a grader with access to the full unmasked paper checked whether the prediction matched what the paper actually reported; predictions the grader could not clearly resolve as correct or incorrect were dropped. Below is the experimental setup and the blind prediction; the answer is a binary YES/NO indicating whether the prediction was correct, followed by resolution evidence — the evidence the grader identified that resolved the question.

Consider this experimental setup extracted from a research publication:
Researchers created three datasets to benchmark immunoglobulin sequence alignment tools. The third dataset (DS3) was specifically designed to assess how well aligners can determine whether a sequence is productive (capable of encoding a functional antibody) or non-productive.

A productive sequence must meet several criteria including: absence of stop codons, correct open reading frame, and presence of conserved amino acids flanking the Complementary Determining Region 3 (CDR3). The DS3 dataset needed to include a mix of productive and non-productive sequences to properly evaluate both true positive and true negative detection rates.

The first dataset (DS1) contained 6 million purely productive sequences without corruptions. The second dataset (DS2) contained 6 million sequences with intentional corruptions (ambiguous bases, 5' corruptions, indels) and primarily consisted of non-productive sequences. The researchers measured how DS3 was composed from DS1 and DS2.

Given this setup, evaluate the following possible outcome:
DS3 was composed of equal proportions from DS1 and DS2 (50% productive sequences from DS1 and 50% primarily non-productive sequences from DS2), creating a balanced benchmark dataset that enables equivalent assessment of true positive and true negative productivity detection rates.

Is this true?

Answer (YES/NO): YES